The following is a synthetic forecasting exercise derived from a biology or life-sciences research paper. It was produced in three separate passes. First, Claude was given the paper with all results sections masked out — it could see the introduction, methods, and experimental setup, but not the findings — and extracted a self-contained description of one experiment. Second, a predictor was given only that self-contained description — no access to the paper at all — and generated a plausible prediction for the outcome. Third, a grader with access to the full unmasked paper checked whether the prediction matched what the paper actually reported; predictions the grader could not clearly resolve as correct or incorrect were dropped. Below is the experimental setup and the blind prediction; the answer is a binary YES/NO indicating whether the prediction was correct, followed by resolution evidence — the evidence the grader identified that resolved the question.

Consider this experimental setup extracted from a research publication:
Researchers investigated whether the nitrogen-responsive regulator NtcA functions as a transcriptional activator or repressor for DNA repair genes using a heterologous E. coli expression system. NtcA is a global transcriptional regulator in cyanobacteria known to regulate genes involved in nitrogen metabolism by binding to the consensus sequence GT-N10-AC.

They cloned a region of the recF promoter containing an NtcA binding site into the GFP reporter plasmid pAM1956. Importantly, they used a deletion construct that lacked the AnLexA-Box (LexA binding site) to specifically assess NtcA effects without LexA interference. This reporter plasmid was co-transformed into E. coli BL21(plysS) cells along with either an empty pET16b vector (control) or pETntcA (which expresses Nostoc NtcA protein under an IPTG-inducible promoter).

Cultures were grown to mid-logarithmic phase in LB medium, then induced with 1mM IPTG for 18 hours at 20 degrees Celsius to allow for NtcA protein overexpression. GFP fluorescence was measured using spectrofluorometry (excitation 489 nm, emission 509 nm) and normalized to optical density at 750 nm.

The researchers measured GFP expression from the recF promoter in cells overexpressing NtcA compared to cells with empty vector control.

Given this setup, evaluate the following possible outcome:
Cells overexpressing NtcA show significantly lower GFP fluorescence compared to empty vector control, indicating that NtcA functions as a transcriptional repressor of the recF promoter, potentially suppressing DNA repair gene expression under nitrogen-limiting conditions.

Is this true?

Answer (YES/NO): NO